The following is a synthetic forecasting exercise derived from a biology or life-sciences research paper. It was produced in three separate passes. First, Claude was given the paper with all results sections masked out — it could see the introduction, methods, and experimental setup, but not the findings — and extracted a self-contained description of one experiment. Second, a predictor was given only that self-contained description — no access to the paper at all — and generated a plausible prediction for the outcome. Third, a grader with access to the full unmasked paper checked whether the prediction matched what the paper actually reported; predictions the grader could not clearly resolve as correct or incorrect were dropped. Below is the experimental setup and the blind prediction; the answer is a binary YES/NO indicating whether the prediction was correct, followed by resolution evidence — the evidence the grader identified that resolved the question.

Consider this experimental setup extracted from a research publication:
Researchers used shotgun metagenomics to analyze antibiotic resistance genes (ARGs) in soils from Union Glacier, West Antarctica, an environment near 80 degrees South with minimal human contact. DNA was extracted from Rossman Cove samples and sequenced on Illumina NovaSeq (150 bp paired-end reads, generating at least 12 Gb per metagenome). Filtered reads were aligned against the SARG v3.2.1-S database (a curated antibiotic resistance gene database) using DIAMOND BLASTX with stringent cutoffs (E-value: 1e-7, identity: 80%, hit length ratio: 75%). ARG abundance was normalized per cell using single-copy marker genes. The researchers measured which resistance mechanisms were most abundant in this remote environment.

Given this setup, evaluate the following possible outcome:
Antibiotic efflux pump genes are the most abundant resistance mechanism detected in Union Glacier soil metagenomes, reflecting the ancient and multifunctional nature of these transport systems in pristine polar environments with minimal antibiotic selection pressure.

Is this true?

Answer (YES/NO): YES